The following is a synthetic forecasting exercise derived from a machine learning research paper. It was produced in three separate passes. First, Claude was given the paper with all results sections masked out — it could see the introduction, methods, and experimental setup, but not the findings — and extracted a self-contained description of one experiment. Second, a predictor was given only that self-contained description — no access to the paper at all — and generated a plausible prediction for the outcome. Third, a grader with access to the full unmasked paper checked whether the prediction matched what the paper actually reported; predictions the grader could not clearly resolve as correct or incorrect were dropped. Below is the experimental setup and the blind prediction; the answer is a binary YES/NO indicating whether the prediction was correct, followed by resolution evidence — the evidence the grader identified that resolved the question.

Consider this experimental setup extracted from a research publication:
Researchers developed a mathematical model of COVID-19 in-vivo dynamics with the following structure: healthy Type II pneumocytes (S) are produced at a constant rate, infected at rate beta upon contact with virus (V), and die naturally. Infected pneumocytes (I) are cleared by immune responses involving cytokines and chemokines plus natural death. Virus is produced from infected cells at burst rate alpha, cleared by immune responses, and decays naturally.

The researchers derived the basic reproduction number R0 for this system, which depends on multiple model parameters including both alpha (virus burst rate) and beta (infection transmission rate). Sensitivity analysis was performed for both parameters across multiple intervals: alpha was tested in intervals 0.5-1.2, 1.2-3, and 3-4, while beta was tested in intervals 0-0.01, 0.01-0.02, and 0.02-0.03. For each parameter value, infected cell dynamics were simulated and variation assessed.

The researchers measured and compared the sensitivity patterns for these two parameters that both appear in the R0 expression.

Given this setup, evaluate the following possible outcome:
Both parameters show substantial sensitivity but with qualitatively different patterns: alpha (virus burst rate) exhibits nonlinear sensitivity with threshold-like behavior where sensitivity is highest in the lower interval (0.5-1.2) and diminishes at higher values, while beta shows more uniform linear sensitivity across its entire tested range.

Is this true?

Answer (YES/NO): NO